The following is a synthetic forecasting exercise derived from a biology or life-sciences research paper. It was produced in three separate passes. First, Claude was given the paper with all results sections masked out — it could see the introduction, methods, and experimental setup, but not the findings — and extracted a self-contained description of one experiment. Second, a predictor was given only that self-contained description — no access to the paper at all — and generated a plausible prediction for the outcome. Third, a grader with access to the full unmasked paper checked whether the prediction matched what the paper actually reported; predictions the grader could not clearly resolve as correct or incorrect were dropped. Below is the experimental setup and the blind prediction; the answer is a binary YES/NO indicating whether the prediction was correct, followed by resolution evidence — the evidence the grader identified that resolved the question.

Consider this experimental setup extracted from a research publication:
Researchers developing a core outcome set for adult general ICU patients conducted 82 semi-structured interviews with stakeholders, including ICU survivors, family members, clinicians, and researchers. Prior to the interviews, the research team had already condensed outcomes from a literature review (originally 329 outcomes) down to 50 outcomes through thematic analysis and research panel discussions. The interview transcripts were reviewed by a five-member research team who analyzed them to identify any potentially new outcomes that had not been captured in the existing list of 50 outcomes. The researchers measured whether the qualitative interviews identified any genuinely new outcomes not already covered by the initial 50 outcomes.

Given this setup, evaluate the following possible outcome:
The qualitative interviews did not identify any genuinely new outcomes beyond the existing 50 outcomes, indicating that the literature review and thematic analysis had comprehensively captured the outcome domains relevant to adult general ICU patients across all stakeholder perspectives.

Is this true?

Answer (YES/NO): YES